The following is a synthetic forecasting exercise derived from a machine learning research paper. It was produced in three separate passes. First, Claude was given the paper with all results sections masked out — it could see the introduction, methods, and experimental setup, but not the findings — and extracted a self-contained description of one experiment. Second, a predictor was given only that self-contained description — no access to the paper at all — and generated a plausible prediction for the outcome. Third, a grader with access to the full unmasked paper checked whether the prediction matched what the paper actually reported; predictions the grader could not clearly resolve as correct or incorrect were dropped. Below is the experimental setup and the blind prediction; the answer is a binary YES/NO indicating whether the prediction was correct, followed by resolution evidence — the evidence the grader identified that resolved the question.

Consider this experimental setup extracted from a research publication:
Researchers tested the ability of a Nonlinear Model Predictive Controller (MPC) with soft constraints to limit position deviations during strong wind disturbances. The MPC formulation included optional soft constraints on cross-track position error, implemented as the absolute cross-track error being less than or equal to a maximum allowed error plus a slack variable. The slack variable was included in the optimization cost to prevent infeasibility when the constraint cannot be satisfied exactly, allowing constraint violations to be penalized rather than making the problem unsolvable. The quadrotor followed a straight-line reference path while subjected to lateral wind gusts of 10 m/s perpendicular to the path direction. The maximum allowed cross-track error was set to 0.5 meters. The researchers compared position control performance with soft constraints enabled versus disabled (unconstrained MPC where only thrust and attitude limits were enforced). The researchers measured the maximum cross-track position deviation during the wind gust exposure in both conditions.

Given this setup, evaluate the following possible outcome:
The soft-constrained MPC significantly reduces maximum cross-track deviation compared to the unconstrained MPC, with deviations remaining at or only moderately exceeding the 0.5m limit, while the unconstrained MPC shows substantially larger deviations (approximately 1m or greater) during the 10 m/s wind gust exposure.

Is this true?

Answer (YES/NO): NO